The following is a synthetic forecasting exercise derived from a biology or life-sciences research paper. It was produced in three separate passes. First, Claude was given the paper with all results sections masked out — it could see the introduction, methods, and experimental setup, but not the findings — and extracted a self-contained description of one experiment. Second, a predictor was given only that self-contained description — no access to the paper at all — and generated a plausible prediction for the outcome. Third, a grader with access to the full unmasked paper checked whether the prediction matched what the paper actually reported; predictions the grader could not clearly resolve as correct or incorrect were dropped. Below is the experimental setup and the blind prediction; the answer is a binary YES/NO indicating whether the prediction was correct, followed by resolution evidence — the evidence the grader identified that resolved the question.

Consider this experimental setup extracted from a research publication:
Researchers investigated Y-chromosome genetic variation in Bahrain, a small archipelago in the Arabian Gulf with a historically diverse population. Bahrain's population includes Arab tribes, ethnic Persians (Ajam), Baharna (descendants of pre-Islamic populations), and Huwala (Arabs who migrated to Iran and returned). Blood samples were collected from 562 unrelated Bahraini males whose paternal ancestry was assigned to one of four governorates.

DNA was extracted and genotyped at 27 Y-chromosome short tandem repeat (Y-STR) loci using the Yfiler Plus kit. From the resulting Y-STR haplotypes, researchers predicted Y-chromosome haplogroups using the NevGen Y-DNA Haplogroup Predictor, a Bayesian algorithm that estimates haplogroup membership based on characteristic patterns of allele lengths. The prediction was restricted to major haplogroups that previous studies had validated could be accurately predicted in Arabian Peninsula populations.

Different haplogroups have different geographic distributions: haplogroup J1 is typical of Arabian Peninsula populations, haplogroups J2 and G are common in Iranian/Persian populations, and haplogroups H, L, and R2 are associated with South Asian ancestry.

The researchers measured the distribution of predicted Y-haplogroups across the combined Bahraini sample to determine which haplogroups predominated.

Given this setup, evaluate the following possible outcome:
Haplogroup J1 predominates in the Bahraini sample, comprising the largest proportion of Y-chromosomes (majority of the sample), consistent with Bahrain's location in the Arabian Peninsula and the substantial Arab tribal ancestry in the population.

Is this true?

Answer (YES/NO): NO